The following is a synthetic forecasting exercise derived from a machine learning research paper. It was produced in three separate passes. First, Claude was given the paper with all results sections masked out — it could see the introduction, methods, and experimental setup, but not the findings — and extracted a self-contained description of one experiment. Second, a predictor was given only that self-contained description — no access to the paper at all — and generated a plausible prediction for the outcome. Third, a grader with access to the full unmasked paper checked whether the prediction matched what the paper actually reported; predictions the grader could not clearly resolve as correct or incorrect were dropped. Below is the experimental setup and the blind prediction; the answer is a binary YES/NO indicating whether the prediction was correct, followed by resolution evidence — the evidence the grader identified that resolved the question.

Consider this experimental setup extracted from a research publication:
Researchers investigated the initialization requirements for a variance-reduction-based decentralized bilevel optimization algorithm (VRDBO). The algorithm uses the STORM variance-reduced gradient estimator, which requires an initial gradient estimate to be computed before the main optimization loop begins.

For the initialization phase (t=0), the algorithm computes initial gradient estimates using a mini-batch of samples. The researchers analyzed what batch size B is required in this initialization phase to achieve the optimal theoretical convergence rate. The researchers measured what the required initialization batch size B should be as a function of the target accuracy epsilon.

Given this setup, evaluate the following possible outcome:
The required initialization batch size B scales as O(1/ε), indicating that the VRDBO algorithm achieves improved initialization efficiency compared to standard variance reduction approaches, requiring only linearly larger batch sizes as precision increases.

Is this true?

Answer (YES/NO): NO